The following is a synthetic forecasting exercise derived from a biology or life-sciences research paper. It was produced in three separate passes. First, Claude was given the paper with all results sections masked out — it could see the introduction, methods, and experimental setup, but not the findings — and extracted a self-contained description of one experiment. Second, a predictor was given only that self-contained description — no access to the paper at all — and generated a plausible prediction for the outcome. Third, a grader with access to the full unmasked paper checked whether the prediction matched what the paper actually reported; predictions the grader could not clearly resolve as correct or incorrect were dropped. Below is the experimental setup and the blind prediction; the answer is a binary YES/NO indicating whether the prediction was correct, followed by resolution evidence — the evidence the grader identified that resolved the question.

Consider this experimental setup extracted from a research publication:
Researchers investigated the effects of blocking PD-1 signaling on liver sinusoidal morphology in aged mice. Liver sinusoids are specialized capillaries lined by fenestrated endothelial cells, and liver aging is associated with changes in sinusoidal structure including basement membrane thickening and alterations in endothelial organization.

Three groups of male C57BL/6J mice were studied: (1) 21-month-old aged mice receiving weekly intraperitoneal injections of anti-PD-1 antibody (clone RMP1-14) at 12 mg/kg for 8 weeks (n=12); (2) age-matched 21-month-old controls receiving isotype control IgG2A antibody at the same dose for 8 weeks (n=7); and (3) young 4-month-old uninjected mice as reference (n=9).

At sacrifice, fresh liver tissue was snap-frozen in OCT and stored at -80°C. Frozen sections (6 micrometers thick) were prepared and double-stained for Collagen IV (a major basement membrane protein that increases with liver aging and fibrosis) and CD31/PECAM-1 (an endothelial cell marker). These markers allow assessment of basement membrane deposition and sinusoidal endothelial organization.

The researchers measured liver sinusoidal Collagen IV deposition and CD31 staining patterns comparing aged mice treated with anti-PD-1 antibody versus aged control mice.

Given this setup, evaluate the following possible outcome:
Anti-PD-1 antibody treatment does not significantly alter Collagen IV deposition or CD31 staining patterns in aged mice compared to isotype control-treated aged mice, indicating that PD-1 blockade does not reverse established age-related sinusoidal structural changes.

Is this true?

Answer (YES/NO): NO